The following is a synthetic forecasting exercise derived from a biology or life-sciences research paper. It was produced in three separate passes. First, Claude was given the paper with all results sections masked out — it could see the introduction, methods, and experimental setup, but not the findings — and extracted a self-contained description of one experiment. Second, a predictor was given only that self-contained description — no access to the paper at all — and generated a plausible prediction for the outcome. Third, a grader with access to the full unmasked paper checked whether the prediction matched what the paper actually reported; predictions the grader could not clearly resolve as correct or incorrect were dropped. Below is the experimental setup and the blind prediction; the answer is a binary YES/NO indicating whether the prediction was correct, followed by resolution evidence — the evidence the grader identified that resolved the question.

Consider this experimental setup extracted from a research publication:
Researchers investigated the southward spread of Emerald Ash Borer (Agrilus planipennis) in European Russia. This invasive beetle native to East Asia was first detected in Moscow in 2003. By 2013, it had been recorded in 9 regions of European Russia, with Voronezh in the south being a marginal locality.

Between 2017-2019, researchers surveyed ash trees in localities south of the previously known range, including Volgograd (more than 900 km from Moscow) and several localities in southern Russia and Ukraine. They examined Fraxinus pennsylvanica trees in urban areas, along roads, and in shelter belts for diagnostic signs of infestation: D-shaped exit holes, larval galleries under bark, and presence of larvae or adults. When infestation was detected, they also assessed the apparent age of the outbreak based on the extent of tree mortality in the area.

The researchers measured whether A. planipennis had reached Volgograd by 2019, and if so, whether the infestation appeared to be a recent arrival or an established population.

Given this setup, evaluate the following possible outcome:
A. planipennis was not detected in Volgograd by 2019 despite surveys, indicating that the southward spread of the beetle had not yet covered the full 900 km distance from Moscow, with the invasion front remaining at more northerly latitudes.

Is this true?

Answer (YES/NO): NO